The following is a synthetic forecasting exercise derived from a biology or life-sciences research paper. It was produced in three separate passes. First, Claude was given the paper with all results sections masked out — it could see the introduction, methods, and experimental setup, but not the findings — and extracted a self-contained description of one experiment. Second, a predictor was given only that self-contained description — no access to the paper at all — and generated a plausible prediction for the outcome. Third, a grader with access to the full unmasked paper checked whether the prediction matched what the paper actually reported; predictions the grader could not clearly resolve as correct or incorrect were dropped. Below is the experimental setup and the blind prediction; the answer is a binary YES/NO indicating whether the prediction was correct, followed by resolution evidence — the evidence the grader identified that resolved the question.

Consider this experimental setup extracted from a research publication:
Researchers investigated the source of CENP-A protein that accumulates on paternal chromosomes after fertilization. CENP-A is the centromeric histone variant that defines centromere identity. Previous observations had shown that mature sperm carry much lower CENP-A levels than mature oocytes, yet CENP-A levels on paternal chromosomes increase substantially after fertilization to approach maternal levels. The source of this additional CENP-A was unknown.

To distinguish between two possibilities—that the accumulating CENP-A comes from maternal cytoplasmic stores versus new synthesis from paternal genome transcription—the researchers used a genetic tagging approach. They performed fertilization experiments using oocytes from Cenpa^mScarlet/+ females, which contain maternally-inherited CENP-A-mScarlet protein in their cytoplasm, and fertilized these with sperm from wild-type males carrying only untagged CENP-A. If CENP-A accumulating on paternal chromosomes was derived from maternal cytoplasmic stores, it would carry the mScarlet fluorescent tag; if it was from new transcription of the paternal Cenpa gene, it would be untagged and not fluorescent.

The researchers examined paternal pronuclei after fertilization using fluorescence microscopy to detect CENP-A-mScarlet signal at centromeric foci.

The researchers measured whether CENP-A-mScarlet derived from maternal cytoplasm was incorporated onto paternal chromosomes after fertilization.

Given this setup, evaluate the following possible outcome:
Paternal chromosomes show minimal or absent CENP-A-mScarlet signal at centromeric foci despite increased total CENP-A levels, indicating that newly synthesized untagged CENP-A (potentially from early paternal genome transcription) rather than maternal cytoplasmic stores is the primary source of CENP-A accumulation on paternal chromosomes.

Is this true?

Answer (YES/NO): NO